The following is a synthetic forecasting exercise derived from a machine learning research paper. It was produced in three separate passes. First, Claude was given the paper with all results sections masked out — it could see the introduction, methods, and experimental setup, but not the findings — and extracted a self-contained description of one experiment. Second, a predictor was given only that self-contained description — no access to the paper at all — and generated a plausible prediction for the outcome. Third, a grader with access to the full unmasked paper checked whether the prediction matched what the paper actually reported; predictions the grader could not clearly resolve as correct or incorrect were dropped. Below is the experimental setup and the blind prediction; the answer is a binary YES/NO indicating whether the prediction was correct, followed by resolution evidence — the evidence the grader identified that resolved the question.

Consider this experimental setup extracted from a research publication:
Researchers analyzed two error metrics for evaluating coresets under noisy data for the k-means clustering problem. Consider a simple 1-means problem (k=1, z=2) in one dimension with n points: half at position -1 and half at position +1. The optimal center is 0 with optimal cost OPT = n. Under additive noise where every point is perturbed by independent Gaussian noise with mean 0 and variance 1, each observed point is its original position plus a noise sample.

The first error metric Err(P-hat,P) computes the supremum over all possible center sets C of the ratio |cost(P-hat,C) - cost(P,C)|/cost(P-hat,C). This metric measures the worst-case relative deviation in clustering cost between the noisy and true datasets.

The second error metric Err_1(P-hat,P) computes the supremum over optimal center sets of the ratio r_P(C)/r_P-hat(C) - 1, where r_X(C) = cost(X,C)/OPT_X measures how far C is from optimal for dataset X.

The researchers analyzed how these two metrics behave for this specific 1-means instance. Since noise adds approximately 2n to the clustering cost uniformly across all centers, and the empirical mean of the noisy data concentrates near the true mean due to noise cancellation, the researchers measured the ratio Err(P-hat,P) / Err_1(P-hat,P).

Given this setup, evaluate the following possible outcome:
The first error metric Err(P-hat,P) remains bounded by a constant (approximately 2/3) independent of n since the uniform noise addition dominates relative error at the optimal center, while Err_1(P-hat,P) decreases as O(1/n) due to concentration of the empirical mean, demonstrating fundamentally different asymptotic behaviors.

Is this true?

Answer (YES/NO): YES